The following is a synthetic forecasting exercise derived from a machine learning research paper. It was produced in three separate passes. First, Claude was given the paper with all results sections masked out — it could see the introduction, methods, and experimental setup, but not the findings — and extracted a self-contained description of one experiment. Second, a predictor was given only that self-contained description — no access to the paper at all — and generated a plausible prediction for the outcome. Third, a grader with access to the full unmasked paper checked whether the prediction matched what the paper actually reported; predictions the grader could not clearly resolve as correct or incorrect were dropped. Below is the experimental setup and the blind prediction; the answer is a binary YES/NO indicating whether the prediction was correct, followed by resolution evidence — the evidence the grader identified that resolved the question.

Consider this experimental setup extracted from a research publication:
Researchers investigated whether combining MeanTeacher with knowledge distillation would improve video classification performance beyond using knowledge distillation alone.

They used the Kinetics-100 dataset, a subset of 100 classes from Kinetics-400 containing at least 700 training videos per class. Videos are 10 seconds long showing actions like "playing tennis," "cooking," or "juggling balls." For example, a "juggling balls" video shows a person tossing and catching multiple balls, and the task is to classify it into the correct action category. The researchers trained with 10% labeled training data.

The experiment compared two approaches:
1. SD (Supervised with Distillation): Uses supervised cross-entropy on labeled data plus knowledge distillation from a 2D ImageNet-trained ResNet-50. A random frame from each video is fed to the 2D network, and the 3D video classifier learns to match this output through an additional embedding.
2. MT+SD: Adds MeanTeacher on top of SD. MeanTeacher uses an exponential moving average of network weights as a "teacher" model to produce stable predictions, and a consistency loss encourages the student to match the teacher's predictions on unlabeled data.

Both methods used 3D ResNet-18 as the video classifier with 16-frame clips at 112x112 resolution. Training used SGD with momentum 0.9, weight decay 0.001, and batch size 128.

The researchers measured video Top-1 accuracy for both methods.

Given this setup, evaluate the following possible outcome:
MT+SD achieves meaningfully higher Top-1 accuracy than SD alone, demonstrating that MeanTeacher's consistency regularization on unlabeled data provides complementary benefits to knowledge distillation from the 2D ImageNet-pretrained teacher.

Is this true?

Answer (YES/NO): NO